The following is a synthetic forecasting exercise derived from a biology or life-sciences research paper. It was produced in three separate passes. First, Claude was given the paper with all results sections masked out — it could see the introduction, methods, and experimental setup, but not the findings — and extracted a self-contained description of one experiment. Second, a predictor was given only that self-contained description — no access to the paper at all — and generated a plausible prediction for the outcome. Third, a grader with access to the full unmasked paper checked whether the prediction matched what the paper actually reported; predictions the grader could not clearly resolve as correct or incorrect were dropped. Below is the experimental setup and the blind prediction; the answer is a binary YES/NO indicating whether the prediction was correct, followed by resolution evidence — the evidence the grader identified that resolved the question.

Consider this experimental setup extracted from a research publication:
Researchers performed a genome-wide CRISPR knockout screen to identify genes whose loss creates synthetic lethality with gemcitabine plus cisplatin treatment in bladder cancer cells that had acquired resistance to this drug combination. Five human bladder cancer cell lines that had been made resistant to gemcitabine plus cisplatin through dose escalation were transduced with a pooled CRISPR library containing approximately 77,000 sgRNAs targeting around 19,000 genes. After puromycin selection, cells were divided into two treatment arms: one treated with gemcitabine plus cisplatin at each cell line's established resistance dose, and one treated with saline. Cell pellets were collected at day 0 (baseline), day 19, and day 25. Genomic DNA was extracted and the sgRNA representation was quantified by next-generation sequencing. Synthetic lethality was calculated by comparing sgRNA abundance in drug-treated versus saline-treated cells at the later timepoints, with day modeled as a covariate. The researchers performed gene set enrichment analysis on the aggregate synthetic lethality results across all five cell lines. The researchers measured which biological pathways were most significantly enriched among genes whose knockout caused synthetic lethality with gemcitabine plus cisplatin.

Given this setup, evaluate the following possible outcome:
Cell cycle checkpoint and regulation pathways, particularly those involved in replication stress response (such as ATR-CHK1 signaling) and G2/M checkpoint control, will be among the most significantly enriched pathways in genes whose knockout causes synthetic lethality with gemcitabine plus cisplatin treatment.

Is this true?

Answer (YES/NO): NO